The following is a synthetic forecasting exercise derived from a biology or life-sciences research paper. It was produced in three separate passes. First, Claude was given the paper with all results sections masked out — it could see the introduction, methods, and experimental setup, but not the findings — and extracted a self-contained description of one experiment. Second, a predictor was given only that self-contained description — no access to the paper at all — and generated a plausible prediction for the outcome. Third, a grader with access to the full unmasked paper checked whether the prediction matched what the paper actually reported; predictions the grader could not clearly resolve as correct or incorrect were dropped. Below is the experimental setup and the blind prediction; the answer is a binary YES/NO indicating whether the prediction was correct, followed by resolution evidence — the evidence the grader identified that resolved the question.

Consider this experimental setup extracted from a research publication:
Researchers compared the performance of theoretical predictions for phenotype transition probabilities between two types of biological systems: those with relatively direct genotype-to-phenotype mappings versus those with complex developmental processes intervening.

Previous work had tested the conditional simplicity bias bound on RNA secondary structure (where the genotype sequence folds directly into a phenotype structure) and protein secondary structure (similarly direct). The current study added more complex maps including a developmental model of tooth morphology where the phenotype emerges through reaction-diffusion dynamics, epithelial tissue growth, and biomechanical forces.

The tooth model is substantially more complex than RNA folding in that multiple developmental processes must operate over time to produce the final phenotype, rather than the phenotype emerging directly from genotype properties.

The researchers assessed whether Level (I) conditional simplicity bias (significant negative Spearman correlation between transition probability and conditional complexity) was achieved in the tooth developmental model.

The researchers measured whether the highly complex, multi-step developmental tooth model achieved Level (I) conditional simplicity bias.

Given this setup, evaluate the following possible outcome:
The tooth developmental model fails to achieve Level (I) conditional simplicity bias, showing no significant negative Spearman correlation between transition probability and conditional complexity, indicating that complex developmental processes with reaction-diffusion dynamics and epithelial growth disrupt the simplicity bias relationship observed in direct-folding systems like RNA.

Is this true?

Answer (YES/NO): NO